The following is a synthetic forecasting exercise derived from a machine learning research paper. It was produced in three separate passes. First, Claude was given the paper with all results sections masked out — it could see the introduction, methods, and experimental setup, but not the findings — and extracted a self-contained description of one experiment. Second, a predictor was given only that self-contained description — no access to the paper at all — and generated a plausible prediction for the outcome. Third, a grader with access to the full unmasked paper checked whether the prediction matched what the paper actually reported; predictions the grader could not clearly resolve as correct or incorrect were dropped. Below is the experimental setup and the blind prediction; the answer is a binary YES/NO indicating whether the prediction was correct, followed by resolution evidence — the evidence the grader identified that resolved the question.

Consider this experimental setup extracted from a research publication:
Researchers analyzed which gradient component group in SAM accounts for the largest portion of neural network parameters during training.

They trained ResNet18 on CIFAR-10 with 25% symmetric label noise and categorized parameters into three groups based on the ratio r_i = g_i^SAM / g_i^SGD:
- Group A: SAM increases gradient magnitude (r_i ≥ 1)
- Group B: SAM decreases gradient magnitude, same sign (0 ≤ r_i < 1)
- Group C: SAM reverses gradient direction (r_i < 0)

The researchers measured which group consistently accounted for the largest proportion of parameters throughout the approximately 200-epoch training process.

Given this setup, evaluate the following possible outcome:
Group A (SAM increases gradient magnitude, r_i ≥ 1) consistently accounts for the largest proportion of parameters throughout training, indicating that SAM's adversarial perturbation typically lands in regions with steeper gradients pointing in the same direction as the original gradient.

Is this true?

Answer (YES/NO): YES